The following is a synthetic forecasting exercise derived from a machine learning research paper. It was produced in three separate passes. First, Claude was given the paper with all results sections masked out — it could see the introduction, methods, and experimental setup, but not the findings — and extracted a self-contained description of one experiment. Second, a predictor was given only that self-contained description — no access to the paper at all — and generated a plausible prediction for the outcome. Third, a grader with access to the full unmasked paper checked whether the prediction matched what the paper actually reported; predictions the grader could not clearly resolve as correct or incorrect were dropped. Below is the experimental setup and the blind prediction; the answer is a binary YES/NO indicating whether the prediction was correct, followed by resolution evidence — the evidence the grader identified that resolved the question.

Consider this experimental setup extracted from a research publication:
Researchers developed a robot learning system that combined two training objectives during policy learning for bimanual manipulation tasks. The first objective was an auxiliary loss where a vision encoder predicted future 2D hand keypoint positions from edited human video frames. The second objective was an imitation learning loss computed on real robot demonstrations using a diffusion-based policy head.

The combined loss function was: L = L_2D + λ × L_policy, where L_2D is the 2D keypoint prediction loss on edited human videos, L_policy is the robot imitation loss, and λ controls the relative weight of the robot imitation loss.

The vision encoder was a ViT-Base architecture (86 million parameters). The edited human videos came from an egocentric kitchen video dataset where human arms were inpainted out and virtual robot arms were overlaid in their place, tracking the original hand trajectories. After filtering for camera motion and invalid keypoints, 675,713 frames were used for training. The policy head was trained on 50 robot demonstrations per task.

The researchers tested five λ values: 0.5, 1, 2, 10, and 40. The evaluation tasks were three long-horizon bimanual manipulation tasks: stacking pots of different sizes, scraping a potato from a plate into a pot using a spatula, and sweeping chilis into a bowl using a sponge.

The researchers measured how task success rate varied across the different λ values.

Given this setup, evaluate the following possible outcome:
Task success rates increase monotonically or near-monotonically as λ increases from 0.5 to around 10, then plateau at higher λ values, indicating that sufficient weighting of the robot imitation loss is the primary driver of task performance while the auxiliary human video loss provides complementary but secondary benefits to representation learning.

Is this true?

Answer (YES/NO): NO